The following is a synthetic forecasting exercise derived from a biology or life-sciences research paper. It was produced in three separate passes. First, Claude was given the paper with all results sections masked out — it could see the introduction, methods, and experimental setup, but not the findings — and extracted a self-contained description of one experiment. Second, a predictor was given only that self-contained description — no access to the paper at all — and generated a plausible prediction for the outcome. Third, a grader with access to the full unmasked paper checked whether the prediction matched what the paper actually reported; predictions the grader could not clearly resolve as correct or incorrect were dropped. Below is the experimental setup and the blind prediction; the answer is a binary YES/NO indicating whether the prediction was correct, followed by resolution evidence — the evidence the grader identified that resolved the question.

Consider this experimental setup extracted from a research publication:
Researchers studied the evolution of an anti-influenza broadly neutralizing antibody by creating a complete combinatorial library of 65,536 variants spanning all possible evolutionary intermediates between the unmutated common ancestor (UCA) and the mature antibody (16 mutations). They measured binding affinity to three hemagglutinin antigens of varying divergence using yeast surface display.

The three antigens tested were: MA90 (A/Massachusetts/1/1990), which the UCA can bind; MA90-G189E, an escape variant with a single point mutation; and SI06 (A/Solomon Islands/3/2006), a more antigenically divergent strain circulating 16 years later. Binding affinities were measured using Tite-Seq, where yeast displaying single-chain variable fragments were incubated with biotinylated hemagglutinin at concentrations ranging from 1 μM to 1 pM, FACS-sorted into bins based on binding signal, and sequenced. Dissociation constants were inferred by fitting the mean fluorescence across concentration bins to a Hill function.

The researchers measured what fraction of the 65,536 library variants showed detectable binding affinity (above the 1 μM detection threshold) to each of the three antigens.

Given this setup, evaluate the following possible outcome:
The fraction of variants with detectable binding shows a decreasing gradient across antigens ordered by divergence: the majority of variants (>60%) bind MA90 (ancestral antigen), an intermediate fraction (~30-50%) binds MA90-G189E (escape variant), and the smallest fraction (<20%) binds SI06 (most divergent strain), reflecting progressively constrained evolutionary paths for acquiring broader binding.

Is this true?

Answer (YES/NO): NO